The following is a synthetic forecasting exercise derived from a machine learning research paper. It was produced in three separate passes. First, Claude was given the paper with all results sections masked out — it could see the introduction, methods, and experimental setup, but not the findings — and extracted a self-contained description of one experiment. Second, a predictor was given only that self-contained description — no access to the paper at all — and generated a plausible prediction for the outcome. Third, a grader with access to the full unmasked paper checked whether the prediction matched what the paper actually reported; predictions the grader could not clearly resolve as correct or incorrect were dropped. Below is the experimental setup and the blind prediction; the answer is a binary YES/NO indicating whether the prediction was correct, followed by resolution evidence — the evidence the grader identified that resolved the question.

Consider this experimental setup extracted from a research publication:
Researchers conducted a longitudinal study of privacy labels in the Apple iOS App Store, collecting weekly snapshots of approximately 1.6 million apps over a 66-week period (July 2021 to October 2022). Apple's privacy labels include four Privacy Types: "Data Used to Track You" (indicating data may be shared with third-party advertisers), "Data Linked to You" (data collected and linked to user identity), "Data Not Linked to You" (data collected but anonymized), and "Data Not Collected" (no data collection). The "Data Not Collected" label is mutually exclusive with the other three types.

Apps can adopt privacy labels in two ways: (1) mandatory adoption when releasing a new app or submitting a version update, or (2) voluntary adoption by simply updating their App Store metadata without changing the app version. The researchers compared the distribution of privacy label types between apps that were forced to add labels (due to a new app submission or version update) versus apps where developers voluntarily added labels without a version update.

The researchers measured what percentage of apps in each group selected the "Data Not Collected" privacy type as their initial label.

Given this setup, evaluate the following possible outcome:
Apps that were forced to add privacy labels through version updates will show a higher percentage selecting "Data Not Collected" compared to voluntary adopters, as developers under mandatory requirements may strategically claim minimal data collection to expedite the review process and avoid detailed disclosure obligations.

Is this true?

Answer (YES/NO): YES